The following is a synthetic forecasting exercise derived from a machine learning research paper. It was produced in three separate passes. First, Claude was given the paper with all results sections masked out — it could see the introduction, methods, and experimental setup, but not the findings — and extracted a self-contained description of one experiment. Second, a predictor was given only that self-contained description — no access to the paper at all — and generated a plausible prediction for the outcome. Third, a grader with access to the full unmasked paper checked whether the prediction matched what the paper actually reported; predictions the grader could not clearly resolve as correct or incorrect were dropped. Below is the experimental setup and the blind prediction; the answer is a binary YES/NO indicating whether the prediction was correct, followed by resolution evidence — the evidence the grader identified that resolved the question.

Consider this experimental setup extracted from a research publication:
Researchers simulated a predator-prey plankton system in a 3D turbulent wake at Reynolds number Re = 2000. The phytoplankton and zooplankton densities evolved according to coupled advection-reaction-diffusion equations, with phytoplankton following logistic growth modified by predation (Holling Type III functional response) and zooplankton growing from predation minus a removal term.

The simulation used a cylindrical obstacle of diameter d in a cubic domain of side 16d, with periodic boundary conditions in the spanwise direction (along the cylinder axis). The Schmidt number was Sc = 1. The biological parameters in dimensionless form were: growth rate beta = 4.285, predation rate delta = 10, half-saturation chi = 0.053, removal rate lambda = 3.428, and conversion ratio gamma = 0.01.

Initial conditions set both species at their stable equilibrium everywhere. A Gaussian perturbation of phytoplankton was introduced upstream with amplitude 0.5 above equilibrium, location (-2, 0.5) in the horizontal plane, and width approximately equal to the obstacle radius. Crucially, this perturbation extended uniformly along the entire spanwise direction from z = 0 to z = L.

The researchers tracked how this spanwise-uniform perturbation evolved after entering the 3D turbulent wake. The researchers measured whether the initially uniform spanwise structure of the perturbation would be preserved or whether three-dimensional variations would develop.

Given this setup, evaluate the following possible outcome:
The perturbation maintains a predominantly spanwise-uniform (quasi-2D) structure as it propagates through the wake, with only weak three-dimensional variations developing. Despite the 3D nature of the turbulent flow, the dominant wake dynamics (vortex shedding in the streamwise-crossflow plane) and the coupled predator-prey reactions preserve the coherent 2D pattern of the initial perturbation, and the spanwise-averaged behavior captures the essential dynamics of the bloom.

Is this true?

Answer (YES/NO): YES